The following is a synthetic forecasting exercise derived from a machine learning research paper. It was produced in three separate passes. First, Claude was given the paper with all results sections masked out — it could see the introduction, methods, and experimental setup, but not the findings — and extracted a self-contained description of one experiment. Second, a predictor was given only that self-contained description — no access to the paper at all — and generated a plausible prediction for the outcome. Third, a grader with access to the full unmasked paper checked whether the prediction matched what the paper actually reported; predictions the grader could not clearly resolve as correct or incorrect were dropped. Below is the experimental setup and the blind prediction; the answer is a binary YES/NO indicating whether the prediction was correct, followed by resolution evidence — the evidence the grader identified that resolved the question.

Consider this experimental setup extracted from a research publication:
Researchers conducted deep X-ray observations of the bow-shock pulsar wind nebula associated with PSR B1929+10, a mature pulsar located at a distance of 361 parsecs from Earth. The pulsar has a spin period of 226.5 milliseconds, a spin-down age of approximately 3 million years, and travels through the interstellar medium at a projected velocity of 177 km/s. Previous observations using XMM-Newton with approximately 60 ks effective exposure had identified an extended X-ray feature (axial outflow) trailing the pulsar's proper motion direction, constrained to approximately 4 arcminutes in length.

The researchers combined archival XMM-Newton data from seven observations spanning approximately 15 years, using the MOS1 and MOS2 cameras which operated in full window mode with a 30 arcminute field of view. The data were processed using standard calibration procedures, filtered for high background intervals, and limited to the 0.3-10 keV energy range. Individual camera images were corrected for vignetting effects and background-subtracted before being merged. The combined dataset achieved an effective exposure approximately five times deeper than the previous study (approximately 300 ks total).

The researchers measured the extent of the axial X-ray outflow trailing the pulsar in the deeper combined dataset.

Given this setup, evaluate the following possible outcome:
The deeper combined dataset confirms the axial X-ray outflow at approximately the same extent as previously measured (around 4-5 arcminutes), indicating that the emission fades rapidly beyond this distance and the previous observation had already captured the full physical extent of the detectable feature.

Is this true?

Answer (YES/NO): NO